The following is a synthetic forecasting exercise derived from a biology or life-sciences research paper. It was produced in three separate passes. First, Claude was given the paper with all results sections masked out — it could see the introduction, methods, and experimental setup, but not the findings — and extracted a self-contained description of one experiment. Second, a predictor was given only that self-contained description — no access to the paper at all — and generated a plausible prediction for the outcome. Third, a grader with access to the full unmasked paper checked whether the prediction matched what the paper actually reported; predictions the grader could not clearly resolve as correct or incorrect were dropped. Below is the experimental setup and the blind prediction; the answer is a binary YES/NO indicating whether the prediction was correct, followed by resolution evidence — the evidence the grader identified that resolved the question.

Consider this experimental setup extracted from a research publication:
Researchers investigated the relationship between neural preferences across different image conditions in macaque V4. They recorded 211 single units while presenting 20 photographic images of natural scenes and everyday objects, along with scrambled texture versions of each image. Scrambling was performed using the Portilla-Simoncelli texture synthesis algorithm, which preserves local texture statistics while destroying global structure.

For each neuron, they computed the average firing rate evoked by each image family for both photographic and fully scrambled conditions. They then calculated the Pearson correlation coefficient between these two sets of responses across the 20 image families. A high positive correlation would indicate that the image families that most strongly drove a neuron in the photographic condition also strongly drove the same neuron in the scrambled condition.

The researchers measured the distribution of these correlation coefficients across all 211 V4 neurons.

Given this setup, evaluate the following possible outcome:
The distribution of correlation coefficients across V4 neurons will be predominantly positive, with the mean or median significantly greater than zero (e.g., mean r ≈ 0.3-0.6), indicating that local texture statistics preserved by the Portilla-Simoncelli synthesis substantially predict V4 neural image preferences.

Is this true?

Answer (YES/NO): YES